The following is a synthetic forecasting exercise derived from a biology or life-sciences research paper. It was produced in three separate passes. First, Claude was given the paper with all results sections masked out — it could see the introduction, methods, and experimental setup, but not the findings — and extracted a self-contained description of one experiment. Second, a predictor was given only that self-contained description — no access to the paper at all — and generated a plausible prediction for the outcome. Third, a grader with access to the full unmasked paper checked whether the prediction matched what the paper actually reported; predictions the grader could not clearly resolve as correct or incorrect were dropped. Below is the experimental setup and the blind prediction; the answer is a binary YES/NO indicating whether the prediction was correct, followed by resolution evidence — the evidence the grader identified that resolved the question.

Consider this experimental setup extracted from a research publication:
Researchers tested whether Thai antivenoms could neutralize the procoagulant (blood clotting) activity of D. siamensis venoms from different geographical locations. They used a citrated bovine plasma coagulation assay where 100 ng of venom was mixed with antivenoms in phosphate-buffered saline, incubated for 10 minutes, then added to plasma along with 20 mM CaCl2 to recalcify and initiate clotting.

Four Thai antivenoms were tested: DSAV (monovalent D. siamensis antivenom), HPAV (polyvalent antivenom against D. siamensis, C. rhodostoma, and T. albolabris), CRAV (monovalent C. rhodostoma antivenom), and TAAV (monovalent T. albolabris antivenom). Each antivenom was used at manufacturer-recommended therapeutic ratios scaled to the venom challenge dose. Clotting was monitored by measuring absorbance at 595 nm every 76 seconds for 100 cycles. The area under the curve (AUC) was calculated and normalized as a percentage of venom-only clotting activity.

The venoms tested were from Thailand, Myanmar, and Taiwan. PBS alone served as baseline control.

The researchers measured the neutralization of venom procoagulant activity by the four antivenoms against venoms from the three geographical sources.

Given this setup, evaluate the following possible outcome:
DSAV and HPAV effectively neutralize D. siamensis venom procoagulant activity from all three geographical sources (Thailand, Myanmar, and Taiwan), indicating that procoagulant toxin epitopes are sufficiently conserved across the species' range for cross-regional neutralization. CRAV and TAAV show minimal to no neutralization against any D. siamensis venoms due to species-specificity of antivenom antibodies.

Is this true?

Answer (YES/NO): YES